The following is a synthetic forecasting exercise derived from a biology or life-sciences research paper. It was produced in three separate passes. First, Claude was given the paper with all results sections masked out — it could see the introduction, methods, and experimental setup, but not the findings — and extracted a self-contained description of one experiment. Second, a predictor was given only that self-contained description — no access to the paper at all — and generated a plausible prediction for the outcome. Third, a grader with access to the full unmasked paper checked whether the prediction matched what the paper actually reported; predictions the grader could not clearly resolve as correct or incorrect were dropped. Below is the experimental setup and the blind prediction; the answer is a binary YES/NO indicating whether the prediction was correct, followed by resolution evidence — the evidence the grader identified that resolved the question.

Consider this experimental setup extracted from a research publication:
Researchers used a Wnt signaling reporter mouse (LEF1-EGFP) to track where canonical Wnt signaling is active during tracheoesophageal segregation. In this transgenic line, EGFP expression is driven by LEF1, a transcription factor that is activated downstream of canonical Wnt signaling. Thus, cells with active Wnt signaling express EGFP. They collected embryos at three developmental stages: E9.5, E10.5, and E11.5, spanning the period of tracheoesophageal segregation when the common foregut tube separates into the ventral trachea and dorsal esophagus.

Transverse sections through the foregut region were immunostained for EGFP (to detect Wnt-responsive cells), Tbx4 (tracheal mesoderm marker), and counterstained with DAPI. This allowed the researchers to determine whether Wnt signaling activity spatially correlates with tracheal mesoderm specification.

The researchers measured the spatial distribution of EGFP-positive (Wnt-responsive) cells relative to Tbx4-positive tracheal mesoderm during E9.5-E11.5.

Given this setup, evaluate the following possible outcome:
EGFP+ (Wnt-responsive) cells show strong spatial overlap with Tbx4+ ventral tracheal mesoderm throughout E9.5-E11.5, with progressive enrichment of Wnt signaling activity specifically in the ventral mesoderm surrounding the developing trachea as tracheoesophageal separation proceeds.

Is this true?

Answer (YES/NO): NO